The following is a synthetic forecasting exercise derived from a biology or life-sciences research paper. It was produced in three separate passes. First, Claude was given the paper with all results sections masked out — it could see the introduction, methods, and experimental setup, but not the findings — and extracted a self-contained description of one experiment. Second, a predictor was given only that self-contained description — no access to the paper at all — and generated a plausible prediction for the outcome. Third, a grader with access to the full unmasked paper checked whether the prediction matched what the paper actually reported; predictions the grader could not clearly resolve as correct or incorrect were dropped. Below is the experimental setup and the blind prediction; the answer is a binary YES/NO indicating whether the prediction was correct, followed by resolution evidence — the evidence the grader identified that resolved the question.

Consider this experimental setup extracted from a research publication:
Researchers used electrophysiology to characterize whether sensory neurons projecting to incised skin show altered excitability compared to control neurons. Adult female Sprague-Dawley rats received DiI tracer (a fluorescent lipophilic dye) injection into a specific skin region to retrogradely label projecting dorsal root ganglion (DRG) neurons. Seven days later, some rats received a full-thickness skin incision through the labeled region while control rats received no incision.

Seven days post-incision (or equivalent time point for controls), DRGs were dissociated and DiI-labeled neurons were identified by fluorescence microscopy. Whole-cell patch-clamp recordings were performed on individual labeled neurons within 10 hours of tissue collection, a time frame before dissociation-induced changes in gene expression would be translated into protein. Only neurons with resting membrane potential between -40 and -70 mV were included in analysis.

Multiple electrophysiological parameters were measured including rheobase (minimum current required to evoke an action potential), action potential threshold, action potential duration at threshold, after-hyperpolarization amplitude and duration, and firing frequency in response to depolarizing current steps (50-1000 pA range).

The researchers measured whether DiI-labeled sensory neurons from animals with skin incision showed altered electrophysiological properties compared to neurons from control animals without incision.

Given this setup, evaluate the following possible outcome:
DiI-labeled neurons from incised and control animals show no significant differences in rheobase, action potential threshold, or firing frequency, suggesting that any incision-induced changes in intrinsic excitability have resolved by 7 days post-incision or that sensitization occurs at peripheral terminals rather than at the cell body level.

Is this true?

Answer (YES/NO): NO